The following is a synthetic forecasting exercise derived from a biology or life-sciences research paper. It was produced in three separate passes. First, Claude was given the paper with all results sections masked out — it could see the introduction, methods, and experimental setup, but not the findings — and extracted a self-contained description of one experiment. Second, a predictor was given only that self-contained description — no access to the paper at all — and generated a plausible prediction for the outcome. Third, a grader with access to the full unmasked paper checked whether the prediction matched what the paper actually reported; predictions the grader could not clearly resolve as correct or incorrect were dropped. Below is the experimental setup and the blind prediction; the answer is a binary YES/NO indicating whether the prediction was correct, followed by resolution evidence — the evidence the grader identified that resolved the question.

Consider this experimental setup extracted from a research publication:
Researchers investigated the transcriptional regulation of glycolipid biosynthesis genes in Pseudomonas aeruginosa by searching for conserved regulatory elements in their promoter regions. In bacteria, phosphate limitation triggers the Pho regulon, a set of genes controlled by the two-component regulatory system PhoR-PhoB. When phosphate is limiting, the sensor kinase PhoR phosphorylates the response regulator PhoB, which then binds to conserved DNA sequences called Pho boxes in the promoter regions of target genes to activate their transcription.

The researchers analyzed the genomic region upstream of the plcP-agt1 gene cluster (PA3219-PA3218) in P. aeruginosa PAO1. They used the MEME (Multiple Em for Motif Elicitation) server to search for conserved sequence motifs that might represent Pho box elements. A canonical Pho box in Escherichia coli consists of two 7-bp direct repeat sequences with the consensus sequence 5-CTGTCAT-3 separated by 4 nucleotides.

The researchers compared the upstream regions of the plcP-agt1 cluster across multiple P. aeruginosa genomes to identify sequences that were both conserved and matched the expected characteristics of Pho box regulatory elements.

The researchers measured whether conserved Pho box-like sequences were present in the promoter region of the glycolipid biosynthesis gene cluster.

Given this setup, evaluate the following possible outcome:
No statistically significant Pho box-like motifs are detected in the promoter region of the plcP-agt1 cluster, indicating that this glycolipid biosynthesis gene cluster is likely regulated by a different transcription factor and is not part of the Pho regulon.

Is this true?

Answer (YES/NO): NO